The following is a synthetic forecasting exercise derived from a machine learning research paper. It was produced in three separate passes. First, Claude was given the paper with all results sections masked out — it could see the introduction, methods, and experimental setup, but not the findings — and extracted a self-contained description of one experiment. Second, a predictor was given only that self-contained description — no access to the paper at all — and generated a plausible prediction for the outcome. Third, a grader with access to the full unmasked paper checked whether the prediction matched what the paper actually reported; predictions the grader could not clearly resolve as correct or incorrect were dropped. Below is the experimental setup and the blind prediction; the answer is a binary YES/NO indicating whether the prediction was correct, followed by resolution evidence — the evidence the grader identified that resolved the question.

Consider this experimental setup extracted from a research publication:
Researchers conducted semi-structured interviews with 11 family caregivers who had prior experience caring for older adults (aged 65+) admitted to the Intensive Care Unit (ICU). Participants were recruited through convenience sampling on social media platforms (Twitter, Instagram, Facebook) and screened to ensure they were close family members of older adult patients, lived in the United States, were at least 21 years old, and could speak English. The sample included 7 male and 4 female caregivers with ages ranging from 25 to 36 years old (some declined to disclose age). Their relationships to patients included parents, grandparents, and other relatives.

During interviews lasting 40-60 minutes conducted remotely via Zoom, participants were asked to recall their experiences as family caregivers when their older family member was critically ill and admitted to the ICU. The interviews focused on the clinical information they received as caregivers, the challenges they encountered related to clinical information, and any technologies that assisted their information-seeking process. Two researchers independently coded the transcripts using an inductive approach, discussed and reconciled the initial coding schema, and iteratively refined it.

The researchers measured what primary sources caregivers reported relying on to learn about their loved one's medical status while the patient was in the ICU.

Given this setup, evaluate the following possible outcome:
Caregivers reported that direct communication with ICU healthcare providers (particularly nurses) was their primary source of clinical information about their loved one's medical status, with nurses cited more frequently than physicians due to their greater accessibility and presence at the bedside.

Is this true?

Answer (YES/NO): NO